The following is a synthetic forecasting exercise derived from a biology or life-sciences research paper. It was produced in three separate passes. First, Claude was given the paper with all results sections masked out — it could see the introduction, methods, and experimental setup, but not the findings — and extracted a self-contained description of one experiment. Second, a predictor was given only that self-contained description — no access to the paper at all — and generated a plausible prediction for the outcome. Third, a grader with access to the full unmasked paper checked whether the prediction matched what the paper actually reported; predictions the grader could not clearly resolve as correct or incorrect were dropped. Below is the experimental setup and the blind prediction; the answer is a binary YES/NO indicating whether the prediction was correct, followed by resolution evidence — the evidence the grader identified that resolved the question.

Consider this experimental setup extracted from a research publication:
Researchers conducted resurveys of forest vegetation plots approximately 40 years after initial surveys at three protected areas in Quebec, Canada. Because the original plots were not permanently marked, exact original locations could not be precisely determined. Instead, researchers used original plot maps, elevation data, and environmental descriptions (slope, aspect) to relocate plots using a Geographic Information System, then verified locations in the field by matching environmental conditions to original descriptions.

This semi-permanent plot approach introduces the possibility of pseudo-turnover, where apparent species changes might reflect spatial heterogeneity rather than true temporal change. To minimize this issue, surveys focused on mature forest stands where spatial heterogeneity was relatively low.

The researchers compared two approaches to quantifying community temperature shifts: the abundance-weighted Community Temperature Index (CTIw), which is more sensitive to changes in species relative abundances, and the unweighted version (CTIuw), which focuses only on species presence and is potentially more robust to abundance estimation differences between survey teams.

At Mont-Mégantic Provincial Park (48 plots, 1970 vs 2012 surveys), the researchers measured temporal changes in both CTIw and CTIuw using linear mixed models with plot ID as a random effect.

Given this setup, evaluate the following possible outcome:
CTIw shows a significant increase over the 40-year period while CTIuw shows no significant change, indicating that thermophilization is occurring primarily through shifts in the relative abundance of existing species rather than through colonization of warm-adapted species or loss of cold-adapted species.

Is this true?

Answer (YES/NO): NO